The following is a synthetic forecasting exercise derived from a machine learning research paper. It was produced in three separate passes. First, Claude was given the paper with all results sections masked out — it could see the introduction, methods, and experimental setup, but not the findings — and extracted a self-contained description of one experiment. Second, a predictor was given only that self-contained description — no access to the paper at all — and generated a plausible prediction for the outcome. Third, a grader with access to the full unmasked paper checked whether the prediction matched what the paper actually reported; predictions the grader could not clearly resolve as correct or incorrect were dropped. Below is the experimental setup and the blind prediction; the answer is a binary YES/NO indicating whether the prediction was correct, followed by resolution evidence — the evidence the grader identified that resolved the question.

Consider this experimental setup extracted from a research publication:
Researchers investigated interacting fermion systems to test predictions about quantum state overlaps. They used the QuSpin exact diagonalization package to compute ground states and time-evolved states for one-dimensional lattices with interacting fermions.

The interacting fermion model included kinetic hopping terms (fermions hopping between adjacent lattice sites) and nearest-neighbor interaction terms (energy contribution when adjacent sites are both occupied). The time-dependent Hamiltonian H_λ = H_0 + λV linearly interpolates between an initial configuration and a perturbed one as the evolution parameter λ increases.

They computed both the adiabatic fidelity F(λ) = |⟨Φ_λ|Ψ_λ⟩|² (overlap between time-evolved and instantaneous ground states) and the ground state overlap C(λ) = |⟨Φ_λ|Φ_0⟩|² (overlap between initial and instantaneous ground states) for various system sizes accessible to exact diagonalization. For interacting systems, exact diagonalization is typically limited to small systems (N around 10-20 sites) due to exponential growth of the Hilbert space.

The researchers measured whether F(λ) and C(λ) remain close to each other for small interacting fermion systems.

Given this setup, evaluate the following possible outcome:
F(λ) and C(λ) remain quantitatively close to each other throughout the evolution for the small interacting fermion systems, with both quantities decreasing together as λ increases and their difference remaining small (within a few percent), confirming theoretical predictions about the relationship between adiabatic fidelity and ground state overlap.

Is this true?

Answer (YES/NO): NO